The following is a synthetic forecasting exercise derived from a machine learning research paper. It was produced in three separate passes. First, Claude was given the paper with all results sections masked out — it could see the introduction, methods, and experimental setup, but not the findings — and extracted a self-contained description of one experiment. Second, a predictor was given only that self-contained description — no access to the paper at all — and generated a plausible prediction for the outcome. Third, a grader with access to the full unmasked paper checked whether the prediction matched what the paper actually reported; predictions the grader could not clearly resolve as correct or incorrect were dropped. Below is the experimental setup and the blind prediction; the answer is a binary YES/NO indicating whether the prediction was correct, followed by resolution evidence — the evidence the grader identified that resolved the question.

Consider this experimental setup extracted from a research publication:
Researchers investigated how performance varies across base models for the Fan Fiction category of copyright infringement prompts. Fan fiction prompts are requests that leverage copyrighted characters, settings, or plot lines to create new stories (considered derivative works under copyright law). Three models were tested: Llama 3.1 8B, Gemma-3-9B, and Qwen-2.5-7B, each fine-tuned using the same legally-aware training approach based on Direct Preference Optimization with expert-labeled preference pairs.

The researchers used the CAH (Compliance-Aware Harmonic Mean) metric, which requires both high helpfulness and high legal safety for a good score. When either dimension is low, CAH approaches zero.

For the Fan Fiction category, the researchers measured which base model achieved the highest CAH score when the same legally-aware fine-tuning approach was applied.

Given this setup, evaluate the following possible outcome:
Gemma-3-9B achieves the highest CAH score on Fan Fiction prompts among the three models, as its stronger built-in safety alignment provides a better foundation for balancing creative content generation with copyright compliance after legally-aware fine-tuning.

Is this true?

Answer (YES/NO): NO